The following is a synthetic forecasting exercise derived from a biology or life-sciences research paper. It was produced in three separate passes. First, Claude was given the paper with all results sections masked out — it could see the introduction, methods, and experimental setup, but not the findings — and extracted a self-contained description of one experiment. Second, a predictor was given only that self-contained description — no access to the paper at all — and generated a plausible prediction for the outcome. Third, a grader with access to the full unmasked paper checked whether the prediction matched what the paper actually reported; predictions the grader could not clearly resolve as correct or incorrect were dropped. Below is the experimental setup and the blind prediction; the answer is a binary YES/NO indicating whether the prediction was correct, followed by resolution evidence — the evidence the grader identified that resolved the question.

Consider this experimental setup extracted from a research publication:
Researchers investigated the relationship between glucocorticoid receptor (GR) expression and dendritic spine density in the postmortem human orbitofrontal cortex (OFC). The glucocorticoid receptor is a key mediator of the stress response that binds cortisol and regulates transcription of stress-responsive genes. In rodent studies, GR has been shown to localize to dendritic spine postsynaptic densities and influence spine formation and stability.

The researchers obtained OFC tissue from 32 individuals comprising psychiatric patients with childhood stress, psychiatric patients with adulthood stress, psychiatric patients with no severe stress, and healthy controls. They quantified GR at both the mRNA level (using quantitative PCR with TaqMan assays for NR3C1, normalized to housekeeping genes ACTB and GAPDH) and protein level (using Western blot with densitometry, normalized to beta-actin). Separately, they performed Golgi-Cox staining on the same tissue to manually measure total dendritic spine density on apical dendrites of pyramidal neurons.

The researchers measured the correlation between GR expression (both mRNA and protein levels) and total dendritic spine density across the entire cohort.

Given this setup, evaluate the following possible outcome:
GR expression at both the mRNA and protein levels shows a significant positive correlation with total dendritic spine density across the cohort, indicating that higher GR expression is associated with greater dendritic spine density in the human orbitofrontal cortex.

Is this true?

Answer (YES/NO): NO